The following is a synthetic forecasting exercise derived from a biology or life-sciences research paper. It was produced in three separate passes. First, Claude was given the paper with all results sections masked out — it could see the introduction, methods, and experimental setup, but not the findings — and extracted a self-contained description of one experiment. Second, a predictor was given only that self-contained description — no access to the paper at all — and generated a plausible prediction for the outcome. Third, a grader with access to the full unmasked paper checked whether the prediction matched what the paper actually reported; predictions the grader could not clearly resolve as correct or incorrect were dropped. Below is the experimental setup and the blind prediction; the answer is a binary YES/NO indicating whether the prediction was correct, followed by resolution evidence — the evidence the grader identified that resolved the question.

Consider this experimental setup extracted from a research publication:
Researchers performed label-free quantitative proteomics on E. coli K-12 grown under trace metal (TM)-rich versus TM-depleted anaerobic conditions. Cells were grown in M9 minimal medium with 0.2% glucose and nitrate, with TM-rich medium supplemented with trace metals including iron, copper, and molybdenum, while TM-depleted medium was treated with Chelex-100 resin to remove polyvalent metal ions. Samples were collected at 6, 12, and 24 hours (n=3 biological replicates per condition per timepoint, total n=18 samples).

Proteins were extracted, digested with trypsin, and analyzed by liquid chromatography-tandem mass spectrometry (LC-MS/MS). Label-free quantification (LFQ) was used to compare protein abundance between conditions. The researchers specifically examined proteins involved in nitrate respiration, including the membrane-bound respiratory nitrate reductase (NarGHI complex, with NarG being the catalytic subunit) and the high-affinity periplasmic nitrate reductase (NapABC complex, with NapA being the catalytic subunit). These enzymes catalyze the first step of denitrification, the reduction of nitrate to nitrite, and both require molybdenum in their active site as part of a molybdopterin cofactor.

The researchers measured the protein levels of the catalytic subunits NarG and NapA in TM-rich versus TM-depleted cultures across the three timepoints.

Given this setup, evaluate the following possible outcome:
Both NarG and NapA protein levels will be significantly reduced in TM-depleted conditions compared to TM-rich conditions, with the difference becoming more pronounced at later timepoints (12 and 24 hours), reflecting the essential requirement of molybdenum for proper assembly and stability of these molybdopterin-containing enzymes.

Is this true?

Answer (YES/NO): NO